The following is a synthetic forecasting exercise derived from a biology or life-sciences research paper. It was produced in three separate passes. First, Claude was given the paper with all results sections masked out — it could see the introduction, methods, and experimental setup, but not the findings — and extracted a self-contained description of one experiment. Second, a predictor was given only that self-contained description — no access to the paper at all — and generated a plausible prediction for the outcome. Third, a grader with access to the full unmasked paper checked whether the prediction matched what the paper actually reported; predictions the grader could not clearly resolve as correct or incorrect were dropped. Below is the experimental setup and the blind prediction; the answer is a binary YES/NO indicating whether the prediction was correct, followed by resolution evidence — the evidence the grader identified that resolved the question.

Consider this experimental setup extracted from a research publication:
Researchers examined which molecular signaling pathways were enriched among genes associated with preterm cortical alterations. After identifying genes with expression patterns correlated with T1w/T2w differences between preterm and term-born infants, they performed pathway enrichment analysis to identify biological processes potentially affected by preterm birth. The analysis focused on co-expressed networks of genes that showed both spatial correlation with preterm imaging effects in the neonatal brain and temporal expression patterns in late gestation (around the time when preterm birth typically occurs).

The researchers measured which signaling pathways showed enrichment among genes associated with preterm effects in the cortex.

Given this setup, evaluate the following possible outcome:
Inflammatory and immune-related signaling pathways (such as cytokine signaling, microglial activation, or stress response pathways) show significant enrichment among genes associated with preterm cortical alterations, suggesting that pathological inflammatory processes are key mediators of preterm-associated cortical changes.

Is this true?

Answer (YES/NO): YES